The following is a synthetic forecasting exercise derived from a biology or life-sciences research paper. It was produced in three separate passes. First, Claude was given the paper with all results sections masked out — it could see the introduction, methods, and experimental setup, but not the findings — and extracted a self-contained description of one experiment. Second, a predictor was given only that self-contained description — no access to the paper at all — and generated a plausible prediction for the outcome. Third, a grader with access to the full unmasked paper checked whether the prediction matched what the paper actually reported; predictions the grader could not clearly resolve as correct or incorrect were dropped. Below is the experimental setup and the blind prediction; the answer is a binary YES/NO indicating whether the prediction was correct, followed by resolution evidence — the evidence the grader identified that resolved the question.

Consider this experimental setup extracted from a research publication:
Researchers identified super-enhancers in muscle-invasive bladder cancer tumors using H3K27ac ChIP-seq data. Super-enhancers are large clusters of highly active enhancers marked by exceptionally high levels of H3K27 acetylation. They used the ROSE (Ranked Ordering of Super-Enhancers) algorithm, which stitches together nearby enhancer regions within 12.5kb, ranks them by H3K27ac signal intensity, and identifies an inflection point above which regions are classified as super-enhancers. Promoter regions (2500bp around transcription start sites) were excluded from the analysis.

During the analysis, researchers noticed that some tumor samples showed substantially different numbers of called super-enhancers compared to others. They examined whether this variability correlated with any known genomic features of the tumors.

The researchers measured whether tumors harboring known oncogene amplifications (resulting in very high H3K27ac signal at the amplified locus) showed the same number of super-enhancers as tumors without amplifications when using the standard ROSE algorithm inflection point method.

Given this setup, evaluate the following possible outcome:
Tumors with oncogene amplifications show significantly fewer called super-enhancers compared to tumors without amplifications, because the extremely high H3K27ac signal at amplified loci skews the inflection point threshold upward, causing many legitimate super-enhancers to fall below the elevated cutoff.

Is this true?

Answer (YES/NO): YES